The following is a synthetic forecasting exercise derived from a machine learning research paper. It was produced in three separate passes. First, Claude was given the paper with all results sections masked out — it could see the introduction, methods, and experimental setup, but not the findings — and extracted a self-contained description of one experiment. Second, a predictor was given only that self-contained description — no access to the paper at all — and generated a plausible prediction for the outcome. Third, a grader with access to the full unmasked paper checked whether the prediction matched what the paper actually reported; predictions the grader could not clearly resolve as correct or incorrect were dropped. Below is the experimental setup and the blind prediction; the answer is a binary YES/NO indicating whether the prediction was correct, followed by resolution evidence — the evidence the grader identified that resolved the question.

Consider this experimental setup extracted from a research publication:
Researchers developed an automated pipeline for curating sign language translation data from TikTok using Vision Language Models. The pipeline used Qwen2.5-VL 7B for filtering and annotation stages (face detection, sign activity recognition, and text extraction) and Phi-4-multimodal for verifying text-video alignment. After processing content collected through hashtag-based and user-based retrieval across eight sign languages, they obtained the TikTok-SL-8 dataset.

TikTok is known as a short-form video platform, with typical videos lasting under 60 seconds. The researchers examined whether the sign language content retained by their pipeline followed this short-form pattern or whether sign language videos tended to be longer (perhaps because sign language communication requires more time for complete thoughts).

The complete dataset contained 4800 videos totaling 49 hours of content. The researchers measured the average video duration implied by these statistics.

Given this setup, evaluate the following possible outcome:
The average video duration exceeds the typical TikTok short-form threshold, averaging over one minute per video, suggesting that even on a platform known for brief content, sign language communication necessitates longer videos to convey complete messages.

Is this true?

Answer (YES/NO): NO